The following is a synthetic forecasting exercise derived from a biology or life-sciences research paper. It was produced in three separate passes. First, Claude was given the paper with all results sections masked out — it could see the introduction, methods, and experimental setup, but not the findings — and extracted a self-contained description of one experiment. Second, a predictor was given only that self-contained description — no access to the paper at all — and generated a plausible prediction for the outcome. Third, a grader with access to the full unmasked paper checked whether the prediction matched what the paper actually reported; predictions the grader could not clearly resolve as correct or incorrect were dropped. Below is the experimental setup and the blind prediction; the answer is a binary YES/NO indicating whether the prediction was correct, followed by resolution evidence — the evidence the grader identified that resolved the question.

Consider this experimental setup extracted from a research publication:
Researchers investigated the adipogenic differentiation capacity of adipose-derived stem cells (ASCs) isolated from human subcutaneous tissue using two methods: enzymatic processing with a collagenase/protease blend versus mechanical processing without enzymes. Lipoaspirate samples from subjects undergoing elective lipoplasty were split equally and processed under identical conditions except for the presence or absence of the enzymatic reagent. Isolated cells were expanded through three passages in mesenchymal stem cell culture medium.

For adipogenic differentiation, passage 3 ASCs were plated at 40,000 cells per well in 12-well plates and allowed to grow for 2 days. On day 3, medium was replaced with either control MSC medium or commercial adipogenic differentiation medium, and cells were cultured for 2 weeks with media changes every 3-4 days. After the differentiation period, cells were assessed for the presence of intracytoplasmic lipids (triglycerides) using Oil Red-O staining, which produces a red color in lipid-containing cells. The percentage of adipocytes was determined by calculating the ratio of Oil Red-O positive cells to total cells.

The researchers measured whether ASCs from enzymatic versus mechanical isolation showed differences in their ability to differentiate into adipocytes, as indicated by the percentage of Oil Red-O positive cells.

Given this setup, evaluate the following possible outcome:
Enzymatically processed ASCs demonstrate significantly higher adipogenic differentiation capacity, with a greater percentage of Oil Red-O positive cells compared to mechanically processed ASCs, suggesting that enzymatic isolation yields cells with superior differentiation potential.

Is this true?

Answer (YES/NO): NO